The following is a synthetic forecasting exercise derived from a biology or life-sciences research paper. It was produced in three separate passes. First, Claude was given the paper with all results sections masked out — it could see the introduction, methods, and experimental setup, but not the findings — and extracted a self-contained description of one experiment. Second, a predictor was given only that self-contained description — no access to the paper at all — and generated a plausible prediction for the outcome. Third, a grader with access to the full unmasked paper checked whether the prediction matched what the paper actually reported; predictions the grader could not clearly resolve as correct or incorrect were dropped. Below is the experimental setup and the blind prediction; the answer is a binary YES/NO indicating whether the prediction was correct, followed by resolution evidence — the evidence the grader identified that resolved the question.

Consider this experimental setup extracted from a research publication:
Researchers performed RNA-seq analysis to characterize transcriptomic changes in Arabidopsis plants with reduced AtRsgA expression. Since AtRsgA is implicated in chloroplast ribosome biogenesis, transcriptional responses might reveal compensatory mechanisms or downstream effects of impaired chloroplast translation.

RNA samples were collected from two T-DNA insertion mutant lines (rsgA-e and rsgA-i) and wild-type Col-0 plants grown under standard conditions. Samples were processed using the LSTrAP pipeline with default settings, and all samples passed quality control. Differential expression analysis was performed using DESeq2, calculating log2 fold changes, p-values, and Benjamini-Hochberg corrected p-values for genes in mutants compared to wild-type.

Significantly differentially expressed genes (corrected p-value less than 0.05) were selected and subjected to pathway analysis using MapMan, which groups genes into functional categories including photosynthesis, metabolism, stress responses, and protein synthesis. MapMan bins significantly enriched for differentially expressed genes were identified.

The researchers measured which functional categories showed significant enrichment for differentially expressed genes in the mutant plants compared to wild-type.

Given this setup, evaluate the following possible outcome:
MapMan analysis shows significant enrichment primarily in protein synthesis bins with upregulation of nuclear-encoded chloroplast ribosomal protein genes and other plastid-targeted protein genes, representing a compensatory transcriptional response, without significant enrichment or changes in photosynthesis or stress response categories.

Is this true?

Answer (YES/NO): NO